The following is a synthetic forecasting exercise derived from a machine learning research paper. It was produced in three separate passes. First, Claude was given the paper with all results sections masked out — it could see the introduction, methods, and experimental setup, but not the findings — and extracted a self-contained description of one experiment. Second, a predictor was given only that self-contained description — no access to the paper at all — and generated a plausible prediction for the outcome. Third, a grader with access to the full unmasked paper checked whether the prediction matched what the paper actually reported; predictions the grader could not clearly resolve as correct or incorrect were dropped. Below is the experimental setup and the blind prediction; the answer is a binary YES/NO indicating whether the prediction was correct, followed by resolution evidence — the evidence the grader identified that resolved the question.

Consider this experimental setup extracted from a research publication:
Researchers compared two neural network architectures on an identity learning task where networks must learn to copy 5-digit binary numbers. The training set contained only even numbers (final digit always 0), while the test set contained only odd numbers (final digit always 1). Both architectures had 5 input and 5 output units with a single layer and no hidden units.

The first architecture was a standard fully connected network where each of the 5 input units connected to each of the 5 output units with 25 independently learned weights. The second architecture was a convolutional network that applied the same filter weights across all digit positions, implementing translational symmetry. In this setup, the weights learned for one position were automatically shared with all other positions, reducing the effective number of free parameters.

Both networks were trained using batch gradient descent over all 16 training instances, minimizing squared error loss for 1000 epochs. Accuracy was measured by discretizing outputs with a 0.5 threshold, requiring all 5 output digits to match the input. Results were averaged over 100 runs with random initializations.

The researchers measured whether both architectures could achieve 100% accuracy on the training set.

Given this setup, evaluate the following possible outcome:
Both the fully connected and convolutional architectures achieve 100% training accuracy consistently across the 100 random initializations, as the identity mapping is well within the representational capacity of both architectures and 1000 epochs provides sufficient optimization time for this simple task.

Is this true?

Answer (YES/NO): YES